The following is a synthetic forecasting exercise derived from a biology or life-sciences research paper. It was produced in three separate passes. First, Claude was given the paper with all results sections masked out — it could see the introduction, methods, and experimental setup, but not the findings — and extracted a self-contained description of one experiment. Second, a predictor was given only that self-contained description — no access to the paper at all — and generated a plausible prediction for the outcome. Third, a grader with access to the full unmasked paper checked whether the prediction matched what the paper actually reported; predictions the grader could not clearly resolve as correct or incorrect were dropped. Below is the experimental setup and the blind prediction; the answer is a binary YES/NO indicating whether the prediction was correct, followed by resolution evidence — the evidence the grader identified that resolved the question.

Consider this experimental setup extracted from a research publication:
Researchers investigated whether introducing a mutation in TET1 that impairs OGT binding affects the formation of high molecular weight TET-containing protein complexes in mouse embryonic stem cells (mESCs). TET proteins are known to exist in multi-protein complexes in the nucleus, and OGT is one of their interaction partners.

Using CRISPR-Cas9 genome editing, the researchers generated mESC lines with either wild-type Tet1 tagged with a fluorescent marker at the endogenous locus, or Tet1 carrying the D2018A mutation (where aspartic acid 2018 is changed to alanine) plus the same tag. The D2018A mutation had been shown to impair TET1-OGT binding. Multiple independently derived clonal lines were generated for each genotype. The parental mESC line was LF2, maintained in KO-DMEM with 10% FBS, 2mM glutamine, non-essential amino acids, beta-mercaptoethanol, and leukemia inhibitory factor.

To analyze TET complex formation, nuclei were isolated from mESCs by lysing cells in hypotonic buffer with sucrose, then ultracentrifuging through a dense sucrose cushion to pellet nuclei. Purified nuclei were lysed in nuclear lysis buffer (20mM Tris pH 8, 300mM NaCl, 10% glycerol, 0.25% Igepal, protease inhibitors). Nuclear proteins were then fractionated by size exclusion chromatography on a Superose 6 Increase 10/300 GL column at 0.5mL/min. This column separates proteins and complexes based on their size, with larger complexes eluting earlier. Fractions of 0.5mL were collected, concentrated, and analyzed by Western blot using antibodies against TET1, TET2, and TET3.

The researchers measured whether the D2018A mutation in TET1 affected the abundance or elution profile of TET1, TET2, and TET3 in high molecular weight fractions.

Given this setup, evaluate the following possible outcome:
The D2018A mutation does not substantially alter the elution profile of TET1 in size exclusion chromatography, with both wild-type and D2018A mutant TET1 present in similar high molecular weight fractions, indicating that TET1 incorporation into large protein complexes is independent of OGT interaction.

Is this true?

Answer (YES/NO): NO